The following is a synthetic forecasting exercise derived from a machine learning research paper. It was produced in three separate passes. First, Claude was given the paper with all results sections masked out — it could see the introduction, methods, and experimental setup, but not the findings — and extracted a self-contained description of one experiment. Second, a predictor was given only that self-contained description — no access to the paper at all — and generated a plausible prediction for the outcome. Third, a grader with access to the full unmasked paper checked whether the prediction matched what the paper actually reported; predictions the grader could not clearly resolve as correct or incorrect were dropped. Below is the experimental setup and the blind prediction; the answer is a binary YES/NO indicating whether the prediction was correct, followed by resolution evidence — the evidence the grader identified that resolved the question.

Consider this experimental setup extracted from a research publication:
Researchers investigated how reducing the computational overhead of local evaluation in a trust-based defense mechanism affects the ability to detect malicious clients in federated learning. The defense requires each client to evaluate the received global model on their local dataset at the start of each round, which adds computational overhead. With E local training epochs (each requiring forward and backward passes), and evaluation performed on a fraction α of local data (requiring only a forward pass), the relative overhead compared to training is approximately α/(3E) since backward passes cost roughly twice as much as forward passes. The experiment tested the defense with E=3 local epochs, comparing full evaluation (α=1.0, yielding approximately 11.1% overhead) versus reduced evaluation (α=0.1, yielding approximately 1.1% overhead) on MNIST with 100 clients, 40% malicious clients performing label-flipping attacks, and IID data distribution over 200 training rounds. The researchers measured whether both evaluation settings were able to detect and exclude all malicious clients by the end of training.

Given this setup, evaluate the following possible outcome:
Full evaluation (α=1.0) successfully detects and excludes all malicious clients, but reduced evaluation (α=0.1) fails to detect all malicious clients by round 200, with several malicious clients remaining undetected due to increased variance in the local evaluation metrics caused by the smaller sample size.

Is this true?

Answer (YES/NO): NO